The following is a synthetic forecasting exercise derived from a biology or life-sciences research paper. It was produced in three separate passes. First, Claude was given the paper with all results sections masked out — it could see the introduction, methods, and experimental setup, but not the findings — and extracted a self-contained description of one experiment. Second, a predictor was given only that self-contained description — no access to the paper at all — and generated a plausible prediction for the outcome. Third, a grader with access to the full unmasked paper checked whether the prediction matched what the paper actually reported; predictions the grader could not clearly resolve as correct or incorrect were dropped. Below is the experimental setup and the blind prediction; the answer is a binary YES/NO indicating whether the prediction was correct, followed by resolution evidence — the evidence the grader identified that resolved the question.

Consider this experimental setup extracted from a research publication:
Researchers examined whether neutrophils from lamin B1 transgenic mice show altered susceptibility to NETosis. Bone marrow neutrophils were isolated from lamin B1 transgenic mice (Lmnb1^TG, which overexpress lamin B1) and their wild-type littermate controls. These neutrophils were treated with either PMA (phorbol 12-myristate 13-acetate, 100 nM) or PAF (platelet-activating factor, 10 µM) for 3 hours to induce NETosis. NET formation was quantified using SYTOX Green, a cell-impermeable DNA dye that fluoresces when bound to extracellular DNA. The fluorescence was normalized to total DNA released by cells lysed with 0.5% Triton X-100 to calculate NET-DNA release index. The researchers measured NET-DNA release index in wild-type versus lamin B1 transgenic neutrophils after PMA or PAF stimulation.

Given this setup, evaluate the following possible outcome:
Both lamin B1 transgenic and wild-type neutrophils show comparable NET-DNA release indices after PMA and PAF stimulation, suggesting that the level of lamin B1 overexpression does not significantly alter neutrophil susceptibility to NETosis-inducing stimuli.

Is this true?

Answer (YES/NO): NO